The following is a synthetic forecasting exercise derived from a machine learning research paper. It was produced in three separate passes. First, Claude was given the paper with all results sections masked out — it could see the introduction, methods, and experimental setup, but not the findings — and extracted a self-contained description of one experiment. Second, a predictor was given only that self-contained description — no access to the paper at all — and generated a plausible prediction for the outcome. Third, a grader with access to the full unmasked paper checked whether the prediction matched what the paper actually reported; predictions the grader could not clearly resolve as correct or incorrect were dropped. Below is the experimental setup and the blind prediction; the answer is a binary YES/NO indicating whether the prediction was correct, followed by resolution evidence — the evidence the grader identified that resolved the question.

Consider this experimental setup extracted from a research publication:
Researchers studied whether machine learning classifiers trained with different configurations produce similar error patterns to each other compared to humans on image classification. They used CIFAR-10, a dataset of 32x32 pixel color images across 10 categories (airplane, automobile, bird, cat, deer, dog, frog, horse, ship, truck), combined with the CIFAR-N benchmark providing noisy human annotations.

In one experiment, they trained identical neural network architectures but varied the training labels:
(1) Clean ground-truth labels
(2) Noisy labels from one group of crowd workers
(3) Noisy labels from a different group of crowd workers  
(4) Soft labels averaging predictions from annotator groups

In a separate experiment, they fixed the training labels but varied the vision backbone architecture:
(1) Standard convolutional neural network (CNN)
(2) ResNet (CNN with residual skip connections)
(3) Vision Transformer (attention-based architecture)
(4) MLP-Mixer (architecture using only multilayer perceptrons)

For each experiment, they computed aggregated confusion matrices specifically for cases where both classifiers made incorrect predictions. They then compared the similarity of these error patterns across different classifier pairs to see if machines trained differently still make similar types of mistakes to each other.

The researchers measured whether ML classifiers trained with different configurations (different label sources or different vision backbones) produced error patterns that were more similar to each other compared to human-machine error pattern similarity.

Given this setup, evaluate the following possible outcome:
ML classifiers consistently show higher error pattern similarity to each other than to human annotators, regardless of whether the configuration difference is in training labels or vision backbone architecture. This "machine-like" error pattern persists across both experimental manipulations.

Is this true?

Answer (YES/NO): YES